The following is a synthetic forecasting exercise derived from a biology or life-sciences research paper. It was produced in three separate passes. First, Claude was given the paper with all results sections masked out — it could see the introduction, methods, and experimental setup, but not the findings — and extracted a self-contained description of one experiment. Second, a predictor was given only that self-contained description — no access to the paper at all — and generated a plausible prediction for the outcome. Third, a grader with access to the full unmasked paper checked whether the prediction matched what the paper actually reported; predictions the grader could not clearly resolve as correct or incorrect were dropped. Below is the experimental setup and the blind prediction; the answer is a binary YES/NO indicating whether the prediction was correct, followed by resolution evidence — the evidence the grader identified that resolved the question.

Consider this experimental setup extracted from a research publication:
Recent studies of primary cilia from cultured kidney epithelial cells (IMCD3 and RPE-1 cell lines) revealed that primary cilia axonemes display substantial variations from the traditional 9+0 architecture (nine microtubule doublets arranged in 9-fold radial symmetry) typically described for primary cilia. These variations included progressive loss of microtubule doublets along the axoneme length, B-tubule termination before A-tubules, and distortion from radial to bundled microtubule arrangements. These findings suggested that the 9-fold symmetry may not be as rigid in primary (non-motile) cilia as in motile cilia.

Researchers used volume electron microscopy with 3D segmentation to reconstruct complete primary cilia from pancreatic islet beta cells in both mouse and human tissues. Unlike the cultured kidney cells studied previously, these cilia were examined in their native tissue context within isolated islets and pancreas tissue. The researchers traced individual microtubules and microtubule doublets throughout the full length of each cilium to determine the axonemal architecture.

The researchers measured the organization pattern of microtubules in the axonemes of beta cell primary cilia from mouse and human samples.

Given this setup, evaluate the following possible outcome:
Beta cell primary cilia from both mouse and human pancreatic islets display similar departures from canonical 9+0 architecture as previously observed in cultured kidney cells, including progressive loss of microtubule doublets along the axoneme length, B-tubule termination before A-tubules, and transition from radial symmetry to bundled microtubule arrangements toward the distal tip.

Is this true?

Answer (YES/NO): YES